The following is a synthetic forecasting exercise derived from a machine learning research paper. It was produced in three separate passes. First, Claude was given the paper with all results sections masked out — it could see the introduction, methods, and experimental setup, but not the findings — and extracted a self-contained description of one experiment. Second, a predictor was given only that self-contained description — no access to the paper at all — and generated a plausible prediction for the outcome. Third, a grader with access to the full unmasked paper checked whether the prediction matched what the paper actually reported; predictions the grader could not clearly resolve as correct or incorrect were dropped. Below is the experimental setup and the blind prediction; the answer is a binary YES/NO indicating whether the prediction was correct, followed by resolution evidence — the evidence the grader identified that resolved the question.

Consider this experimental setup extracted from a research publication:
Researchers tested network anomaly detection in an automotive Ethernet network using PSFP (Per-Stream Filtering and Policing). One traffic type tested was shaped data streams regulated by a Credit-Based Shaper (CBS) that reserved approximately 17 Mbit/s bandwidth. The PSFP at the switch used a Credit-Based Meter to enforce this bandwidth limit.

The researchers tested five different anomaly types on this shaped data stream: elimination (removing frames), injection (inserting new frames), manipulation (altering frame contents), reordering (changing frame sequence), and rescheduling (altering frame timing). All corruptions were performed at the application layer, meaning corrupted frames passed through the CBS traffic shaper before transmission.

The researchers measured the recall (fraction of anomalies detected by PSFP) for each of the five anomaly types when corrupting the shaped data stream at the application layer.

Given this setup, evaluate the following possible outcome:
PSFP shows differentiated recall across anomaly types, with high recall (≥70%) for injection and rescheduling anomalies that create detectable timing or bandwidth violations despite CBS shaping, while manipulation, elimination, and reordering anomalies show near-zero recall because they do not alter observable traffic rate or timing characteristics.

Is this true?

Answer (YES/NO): NO